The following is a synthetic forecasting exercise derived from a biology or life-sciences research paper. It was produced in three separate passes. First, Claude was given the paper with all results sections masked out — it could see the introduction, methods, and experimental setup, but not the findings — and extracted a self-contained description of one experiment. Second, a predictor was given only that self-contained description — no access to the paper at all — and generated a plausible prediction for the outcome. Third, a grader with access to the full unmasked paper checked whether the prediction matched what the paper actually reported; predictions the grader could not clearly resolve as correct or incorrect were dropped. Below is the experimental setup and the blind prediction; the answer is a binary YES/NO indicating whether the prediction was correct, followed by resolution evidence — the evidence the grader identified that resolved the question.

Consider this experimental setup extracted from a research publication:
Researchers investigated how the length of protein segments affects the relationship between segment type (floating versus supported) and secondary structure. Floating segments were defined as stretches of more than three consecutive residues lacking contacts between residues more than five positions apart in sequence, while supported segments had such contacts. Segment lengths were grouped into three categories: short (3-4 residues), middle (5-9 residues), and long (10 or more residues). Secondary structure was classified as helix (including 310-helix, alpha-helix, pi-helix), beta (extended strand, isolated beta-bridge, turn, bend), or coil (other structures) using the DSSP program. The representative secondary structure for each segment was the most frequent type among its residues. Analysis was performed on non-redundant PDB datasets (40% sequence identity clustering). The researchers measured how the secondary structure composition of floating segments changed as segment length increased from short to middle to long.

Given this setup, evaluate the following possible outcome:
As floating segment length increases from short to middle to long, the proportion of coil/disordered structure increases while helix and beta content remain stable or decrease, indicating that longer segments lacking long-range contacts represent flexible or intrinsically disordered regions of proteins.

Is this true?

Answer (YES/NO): NO